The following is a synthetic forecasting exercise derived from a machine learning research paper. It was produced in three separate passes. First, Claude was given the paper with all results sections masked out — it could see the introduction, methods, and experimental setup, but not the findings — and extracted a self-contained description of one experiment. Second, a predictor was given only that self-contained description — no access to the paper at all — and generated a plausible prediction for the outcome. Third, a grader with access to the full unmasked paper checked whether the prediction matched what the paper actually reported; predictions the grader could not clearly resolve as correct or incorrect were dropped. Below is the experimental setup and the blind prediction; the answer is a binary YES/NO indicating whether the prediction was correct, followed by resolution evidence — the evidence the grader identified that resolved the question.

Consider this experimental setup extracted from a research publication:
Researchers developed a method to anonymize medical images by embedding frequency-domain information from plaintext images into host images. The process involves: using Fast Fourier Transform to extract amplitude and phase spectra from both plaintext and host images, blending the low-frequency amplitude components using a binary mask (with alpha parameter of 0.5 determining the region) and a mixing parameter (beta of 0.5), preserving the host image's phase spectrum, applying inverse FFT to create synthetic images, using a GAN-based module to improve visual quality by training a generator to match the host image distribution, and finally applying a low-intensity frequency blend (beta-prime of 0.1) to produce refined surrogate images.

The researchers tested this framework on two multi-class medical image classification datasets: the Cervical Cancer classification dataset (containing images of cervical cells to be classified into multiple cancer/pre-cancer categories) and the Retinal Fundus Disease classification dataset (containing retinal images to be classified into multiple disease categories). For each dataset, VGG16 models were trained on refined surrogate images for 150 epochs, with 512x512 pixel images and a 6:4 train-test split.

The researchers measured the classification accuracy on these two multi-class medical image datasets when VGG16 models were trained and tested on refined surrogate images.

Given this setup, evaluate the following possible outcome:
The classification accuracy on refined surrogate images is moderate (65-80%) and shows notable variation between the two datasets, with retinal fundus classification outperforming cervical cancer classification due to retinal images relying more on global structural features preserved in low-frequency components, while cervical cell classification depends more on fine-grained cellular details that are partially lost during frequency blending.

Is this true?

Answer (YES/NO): NO